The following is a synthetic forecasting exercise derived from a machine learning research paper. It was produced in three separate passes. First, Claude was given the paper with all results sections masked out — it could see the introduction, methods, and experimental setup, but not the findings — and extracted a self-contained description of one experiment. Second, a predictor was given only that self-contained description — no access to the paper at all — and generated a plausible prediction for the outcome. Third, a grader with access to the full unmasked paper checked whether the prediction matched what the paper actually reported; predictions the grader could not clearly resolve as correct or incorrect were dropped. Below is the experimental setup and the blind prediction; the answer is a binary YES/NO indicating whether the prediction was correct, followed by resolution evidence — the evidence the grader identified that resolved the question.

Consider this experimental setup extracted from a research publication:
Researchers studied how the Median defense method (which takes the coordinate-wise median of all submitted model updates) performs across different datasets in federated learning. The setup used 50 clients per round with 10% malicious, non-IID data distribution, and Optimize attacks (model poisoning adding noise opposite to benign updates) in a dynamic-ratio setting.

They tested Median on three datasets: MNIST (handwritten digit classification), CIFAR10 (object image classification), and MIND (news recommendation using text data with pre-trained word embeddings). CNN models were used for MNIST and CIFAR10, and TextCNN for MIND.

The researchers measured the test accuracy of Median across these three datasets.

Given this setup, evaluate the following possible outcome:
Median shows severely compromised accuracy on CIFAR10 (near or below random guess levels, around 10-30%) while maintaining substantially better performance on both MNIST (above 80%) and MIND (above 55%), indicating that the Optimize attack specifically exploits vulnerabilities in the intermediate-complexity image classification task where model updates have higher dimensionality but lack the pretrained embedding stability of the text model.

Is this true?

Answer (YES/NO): NO